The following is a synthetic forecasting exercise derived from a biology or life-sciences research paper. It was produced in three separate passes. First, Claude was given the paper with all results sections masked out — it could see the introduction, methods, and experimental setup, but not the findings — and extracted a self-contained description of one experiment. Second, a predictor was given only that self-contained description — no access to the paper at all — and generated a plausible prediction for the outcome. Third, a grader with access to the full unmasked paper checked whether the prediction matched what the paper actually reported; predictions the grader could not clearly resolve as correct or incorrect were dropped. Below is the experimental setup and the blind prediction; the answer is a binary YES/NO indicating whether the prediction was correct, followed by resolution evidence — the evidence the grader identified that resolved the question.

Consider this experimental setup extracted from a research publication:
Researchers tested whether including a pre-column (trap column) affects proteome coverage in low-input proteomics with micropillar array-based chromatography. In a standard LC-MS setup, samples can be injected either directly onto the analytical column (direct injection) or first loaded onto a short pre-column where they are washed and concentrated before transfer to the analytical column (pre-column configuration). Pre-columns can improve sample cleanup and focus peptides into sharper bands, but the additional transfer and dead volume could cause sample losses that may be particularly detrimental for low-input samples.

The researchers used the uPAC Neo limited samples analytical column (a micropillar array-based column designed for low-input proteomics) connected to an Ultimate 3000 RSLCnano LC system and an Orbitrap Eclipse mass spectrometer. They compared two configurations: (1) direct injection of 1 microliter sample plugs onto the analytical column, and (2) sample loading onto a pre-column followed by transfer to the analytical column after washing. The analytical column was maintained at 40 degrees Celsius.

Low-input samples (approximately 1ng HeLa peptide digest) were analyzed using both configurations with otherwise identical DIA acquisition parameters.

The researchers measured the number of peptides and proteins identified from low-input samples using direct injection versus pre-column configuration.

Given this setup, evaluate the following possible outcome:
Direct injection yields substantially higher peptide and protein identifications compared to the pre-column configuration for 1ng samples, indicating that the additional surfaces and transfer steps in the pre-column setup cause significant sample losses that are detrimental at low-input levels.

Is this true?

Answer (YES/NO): NO